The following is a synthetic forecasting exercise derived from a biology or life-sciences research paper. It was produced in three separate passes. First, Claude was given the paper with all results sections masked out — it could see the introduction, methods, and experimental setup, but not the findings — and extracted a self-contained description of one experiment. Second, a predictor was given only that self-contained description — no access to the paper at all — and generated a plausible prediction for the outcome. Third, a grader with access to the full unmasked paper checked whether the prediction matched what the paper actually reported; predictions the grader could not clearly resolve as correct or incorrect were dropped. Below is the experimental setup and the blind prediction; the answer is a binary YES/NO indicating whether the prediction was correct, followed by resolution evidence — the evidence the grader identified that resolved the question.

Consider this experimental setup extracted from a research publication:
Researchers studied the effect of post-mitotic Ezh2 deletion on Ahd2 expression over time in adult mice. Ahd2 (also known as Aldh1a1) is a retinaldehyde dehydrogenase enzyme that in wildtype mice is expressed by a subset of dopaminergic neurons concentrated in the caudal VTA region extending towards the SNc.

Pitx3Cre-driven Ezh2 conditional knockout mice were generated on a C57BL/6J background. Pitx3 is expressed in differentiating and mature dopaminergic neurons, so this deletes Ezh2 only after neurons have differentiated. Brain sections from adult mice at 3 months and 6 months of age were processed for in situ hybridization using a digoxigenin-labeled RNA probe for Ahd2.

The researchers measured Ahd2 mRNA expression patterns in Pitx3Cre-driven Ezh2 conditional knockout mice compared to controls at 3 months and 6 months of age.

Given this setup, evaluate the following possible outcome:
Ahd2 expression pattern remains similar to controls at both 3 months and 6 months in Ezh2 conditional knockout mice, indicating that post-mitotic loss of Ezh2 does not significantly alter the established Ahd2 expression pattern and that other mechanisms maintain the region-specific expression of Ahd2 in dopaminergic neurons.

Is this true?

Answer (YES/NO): NO